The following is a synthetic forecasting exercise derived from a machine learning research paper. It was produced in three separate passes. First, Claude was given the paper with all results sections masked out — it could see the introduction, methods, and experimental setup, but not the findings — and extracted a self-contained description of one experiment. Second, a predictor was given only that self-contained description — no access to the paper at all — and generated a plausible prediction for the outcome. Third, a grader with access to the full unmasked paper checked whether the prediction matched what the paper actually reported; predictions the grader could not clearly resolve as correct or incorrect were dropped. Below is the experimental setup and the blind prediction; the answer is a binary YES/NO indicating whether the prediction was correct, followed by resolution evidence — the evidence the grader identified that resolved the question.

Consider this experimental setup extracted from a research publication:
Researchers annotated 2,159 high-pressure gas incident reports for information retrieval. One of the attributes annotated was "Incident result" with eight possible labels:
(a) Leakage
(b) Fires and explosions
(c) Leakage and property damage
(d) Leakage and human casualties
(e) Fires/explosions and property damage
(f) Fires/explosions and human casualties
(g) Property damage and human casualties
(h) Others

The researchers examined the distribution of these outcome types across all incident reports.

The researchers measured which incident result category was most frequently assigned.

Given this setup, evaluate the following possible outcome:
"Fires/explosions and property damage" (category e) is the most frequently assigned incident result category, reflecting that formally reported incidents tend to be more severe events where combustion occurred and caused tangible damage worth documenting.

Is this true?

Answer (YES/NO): NO